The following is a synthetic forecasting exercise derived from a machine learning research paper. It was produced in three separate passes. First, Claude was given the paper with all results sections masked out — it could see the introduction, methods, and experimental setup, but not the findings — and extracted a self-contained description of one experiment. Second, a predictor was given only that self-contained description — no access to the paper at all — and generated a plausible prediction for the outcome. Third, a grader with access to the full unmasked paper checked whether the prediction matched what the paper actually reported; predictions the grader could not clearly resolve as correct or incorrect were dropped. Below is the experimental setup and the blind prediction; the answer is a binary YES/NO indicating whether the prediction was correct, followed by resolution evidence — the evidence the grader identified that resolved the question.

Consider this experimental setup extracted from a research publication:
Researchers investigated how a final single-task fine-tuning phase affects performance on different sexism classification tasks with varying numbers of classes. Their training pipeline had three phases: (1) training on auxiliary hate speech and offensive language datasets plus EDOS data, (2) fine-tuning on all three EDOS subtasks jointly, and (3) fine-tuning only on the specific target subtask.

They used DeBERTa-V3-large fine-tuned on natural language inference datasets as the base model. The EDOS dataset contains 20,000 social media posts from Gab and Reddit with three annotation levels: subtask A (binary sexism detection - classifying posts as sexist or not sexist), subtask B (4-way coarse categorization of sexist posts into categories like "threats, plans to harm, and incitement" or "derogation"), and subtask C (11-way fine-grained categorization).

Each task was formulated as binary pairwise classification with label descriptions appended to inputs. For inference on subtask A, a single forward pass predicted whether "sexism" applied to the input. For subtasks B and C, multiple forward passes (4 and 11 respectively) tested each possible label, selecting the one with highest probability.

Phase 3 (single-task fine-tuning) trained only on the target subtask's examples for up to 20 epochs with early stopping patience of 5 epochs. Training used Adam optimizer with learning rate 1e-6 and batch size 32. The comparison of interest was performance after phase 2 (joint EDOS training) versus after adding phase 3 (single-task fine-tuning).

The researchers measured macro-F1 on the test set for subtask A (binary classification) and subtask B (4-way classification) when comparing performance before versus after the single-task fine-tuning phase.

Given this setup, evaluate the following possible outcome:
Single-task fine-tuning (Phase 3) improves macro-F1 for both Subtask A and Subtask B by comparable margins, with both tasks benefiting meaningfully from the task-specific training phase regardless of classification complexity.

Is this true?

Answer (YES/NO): NO